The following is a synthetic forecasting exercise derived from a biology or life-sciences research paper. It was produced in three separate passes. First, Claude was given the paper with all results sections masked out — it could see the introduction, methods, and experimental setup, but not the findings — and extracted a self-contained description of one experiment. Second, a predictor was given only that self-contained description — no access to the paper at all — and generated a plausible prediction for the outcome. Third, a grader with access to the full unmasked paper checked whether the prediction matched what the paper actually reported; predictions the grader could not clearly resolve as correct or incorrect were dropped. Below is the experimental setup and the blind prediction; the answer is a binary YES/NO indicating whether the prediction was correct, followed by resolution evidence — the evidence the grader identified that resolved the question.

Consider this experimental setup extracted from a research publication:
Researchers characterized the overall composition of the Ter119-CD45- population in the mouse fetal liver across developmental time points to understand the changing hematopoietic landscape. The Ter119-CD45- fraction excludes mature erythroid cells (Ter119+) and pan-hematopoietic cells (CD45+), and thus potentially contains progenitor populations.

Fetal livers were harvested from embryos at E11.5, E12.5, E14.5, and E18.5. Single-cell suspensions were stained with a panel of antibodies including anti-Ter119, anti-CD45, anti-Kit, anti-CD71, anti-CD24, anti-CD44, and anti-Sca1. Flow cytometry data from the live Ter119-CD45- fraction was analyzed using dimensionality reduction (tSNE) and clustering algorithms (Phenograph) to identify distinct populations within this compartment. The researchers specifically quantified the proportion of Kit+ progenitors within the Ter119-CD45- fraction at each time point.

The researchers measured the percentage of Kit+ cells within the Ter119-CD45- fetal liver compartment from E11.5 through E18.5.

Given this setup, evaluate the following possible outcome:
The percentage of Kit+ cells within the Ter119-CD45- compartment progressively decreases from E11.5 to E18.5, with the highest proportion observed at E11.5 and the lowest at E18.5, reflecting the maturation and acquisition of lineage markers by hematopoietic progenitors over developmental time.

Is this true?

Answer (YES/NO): NO